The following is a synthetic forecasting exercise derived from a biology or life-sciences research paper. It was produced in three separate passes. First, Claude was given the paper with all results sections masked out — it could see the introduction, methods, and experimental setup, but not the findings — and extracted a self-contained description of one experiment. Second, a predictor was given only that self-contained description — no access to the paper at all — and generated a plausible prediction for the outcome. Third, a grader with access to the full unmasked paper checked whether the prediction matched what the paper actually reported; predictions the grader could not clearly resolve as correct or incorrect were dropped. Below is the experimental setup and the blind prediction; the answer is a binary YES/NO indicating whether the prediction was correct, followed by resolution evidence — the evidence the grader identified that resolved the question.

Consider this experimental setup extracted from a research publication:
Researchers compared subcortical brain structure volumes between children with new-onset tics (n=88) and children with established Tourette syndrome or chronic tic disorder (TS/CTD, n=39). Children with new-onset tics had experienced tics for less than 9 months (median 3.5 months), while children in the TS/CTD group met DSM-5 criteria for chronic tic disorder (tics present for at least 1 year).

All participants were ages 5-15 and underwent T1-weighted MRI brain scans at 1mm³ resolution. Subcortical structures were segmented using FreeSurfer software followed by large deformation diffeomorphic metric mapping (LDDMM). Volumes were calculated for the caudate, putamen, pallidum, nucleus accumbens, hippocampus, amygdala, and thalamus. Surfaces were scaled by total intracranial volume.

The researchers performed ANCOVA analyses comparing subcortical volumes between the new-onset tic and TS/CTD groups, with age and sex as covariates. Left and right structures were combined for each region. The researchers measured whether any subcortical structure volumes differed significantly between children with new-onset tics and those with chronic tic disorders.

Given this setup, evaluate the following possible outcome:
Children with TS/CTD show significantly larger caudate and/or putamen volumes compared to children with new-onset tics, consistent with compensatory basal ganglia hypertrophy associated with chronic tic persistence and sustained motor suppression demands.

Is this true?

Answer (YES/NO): NO